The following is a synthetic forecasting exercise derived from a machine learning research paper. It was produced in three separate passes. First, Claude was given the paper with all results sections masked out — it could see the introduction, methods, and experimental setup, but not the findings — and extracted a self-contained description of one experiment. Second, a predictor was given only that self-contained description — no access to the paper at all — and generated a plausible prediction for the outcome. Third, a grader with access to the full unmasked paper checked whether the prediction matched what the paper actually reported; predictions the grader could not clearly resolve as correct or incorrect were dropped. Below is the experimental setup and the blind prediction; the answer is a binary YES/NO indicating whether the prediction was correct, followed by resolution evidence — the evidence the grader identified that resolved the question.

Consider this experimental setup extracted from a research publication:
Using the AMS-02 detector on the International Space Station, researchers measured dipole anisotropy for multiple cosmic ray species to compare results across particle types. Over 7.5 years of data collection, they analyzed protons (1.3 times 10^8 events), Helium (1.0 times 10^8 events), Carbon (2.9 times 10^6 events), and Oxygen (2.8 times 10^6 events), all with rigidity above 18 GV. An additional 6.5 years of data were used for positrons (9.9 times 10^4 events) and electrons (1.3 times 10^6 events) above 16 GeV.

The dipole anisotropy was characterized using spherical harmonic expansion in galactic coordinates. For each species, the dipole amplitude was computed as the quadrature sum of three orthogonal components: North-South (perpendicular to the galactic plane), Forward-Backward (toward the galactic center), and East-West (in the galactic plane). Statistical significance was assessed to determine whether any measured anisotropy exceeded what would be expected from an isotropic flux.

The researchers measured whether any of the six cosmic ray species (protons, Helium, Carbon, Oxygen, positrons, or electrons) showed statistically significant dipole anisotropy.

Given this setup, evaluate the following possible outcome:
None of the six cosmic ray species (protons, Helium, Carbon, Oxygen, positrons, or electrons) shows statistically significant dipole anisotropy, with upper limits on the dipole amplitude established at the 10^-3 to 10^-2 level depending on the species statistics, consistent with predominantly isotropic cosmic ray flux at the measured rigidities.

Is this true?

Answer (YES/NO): YES